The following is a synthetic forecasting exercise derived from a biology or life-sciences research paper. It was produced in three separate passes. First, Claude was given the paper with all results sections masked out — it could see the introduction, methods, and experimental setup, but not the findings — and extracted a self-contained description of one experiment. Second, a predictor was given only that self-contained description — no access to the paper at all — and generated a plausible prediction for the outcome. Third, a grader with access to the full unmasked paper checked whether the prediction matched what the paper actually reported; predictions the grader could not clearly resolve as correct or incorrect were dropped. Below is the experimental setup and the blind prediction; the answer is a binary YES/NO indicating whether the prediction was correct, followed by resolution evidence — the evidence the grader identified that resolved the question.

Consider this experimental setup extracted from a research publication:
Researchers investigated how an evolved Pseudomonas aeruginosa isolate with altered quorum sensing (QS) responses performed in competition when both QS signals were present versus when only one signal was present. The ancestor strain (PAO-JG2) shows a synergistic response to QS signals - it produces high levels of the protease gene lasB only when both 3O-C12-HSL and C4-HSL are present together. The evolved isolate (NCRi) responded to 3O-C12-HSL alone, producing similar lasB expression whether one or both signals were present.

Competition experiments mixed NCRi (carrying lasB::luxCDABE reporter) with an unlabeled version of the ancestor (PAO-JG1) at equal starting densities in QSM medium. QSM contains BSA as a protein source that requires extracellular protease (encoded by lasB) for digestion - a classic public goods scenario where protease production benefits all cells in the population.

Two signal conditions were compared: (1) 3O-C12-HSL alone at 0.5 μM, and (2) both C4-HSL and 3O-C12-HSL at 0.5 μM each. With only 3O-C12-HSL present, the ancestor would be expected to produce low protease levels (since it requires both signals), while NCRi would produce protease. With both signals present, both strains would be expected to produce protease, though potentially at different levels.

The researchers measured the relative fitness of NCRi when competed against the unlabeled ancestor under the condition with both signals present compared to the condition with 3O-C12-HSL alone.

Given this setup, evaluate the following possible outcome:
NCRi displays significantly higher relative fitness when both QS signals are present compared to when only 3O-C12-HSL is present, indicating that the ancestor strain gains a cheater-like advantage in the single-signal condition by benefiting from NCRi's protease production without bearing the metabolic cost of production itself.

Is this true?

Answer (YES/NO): NO